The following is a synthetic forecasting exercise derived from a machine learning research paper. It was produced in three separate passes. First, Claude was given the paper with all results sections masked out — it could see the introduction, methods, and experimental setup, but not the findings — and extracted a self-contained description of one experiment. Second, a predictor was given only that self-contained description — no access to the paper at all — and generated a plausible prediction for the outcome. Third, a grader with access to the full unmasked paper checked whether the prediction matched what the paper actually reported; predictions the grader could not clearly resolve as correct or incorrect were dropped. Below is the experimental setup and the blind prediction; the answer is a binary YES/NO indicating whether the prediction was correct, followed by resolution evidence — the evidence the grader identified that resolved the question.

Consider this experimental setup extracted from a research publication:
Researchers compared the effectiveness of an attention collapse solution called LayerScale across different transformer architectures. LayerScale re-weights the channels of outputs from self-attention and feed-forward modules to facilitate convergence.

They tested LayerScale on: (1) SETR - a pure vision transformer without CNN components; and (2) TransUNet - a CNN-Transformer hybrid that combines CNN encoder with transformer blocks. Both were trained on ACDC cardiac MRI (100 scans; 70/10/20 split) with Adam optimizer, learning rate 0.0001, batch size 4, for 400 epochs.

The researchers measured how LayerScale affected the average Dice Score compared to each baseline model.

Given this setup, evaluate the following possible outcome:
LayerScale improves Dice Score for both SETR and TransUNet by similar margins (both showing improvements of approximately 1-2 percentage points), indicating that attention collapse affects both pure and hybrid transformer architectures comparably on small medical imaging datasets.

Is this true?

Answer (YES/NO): NO